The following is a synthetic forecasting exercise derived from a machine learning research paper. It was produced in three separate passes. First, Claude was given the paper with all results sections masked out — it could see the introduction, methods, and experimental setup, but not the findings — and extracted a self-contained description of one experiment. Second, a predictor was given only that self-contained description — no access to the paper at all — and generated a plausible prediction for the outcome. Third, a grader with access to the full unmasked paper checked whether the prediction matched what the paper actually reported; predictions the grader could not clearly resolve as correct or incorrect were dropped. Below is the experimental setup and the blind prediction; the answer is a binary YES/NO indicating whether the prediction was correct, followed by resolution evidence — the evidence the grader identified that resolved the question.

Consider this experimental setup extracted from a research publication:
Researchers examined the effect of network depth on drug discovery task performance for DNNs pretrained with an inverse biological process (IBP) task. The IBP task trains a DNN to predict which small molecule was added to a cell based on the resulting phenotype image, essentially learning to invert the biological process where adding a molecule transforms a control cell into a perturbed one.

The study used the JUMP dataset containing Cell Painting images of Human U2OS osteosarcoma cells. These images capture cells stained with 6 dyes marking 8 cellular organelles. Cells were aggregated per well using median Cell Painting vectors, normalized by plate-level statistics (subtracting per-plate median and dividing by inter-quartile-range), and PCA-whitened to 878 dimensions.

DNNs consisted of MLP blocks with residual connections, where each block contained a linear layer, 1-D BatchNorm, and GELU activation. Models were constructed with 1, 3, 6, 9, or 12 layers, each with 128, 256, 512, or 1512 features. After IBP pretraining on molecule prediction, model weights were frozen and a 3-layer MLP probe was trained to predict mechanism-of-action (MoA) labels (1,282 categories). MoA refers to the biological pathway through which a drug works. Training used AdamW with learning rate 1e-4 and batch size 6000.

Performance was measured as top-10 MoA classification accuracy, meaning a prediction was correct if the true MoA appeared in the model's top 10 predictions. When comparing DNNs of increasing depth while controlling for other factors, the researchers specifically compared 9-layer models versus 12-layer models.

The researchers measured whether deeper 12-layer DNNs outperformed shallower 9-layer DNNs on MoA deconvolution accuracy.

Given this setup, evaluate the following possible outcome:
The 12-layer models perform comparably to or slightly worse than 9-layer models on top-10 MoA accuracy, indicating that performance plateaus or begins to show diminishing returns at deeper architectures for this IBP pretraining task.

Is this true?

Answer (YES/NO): YES